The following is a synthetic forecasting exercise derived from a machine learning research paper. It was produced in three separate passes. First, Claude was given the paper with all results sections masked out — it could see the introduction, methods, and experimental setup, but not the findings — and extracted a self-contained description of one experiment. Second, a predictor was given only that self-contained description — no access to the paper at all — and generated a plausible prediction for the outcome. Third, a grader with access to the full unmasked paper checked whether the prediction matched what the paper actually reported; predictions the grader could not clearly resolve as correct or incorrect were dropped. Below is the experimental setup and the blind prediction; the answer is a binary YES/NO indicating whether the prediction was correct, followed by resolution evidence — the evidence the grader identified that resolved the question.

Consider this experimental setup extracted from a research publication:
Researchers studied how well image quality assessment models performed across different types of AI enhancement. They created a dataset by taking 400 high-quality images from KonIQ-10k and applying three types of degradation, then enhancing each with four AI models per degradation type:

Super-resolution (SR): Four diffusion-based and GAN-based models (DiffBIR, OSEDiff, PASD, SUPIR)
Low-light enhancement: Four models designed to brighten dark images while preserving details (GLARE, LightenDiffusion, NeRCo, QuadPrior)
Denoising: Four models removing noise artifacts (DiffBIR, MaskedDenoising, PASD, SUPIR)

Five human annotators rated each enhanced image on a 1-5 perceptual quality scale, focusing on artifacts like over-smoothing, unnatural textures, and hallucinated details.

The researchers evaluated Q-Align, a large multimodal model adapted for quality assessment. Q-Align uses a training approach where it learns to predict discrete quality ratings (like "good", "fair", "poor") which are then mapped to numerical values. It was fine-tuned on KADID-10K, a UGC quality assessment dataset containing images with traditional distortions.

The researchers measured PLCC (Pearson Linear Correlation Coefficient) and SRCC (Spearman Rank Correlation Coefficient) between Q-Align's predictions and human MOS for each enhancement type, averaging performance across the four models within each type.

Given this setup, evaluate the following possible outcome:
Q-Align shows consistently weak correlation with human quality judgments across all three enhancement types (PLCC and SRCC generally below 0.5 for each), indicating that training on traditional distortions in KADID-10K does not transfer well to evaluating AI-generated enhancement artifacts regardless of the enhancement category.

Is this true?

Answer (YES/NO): NO